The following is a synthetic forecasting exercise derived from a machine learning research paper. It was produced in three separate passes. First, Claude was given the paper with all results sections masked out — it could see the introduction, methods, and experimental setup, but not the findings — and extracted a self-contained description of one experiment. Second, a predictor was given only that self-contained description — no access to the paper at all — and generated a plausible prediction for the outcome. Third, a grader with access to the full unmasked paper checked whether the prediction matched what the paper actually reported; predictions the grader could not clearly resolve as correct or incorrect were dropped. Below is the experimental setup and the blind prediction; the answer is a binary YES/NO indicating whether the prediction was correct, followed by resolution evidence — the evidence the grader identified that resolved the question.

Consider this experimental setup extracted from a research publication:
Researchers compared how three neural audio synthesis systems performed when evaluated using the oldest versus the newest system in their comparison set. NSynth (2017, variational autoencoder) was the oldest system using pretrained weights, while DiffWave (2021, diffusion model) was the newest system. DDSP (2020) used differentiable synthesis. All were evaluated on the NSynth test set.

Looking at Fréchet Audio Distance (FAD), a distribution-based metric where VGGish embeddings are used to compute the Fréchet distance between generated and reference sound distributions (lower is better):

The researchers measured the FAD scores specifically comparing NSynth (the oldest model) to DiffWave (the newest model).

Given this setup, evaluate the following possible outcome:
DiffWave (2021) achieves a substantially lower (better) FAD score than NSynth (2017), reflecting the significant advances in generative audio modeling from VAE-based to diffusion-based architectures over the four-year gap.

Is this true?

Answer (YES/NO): NO